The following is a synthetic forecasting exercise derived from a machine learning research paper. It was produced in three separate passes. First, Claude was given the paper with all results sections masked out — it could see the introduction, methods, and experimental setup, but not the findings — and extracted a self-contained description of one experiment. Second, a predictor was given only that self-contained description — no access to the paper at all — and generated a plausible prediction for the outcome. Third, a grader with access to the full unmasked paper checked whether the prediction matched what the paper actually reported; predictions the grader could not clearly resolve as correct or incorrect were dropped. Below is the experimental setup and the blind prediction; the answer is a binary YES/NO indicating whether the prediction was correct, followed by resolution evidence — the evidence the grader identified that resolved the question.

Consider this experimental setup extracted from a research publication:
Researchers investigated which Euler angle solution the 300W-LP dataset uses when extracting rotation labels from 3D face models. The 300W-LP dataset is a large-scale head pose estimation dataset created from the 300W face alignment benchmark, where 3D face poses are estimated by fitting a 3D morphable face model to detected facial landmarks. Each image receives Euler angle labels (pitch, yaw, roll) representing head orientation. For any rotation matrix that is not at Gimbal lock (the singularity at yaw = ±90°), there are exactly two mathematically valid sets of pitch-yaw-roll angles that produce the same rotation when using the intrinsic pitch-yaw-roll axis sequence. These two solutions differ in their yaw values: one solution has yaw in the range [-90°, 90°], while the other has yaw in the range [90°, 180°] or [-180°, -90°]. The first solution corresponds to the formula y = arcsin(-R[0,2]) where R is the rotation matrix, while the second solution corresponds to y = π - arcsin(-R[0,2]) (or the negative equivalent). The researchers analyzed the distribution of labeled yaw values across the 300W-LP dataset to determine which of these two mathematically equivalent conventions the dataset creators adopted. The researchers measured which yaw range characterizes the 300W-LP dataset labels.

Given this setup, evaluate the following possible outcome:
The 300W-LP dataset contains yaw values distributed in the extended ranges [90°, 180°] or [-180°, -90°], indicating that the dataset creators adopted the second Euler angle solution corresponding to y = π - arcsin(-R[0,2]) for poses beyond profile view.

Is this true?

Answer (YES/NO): NO